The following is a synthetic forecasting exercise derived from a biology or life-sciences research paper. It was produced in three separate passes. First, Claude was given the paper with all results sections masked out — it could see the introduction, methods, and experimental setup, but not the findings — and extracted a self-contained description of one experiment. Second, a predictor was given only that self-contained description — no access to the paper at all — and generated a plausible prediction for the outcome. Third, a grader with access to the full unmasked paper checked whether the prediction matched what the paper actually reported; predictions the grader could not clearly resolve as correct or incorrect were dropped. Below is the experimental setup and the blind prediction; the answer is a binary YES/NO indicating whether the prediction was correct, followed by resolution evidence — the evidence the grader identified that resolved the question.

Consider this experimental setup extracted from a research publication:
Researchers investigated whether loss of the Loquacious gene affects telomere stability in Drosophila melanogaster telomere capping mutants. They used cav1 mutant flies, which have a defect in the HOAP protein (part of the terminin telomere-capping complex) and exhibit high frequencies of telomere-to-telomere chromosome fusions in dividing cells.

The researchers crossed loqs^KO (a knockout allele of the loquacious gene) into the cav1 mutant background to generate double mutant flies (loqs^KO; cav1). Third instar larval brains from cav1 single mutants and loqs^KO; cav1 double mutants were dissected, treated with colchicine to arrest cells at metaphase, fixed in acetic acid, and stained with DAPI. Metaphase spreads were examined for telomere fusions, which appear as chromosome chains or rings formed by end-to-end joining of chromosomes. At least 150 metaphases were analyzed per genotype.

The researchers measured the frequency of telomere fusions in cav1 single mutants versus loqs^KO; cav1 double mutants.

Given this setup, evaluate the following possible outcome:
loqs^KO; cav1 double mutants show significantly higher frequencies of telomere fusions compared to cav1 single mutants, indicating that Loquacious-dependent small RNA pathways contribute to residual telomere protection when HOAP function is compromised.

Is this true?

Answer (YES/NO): NO